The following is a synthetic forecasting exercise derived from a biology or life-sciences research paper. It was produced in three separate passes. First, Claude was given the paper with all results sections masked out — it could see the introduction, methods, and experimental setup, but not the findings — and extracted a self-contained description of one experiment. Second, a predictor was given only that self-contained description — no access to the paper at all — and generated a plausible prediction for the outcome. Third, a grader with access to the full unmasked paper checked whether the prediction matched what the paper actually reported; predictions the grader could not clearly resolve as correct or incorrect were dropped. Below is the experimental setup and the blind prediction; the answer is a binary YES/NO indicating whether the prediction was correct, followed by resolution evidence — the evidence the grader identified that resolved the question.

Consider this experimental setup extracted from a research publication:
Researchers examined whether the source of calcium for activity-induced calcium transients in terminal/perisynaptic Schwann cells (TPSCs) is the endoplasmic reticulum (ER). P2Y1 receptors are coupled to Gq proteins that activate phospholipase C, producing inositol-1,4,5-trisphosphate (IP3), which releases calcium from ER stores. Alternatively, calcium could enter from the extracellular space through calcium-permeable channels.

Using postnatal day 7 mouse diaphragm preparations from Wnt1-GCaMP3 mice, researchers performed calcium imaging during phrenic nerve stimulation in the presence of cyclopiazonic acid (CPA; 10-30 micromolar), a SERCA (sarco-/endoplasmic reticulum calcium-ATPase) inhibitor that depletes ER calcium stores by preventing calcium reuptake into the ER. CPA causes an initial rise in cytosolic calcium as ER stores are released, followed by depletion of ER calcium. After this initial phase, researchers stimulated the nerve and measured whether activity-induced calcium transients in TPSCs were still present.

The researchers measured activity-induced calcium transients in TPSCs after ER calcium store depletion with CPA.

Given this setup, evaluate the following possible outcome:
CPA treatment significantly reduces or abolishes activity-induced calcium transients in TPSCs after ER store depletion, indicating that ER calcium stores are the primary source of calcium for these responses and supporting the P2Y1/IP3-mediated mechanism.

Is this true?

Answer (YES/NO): YES